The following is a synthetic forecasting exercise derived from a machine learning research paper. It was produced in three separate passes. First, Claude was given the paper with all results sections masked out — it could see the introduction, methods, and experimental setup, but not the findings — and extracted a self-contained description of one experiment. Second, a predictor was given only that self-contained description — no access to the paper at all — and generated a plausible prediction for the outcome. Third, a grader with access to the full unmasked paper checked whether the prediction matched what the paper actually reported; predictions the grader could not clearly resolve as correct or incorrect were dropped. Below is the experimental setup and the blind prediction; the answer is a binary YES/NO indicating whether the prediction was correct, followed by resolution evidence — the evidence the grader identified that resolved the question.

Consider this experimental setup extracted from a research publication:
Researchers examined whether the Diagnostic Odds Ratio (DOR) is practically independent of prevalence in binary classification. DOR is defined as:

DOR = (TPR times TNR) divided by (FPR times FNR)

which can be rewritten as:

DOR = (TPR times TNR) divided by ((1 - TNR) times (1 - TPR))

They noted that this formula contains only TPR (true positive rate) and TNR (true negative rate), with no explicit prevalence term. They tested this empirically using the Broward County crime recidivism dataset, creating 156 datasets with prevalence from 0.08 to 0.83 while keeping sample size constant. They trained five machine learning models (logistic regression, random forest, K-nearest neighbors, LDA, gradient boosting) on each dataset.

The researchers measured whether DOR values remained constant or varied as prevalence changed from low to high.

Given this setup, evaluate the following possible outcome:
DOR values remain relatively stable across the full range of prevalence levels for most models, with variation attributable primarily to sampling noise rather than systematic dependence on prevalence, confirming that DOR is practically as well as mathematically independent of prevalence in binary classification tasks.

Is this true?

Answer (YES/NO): NO